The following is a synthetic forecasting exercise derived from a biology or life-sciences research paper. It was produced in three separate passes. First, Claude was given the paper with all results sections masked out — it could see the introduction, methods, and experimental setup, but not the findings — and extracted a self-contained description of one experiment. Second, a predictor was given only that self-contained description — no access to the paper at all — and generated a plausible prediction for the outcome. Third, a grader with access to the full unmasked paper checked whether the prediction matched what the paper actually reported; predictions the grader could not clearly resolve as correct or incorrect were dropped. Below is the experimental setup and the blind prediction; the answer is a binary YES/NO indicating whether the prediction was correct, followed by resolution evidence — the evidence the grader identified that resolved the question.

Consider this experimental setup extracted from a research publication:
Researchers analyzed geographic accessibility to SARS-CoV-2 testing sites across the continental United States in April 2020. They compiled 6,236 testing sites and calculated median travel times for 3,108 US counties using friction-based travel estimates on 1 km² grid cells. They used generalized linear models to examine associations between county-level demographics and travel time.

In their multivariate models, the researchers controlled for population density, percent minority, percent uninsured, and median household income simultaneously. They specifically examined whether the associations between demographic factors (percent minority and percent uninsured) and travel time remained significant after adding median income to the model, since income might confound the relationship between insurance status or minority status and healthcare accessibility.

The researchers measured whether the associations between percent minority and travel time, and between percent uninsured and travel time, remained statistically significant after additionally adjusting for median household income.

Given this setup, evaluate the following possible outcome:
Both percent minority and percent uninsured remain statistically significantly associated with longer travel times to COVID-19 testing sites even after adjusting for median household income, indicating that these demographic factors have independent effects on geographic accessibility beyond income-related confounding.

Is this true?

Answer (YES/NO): YES